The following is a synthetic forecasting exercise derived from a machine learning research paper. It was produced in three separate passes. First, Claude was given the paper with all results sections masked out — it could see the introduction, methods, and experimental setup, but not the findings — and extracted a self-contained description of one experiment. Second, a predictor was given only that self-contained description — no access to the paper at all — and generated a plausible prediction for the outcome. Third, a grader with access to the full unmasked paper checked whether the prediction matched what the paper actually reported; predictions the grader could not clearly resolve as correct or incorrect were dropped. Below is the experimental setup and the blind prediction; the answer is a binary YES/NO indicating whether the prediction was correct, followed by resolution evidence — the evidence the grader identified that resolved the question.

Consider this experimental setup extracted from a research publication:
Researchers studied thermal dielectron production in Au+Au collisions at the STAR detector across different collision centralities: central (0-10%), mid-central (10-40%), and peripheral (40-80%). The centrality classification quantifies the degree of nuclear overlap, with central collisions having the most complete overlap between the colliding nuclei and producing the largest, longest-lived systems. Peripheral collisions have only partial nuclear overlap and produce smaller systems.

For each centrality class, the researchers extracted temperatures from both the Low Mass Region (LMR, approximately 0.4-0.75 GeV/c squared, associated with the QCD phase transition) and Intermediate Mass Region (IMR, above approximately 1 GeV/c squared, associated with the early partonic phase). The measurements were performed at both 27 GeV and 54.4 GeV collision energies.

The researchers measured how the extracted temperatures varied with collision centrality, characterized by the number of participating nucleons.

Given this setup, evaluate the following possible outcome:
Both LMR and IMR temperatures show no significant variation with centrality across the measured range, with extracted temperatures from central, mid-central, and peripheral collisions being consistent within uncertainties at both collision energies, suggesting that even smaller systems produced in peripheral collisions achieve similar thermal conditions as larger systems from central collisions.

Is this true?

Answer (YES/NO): YES